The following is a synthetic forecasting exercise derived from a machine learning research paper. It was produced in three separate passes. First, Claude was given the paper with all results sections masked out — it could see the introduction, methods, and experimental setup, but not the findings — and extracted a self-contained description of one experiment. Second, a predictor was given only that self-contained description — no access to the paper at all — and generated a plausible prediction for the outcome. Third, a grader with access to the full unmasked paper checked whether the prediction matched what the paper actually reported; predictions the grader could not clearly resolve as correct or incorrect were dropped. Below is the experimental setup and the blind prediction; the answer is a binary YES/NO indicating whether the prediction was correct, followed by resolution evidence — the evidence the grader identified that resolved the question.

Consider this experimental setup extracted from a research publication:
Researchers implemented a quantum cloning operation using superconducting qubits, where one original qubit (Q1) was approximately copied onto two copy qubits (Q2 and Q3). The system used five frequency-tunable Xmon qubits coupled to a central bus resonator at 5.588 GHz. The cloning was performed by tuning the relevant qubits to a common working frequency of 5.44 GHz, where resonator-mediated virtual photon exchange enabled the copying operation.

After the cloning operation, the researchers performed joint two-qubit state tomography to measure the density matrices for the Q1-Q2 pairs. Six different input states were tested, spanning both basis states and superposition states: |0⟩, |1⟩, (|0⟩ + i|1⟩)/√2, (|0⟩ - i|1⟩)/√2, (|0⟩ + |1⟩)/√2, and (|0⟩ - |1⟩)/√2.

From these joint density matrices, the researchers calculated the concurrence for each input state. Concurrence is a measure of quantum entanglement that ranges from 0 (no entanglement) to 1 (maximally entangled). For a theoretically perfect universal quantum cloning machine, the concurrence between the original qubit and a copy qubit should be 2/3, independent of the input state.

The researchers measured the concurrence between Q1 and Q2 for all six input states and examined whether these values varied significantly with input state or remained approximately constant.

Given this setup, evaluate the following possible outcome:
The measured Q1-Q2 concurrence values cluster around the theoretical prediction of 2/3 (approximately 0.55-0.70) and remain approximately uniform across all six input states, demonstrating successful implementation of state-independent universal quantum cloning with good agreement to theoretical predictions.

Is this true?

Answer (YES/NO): YES